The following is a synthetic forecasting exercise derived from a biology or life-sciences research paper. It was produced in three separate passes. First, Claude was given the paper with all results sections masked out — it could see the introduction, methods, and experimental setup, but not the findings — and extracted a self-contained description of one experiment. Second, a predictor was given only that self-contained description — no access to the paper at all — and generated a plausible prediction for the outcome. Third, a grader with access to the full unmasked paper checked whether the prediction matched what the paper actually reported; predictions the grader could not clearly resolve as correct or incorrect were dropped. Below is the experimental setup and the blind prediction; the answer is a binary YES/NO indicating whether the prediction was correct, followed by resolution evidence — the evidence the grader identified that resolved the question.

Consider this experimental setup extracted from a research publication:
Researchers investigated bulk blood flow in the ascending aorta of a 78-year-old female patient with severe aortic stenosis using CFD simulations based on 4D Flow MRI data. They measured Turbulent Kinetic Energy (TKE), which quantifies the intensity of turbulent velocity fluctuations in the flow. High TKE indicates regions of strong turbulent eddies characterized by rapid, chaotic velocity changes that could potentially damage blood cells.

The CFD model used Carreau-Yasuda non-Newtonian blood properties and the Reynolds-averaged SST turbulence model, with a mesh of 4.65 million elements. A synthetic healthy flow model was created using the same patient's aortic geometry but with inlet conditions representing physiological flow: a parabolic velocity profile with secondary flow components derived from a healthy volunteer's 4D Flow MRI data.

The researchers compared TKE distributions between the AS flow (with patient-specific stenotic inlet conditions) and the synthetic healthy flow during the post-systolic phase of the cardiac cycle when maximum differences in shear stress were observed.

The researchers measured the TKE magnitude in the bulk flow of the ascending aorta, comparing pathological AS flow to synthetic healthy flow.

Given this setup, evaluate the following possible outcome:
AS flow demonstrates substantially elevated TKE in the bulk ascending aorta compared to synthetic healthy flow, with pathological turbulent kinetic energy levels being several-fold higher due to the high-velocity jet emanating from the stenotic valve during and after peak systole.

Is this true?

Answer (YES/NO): YES